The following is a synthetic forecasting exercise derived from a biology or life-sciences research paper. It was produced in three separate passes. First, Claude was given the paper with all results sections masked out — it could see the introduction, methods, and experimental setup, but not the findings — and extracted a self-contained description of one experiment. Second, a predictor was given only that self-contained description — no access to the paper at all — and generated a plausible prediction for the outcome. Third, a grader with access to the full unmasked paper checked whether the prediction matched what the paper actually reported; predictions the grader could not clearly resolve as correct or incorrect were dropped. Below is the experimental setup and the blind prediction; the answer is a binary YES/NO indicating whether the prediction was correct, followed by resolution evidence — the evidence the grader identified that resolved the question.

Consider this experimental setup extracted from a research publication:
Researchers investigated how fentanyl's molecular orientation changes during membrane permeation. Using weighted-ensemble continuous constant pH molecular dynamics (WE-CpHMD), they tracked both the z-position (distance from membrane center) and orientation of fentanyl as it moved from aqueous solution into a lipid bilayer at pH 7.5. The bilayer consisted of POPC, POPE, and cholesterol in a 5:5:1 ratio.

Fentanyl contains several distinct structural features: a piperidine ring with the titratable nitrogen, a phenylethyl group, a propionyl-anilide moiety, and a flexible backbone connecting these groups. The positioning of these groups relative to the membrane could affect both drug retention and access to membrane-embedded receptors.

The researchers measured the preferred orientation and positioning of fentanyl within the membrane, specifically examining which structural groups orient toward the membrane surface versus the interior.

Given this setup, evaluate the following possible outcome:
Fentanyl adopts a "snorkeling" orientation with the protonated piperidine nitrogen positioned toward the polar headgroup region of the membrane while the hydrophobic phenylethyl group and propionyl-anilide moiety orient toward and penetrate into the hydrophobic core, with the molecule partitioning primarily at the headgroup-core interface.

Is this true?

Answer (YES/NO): NO